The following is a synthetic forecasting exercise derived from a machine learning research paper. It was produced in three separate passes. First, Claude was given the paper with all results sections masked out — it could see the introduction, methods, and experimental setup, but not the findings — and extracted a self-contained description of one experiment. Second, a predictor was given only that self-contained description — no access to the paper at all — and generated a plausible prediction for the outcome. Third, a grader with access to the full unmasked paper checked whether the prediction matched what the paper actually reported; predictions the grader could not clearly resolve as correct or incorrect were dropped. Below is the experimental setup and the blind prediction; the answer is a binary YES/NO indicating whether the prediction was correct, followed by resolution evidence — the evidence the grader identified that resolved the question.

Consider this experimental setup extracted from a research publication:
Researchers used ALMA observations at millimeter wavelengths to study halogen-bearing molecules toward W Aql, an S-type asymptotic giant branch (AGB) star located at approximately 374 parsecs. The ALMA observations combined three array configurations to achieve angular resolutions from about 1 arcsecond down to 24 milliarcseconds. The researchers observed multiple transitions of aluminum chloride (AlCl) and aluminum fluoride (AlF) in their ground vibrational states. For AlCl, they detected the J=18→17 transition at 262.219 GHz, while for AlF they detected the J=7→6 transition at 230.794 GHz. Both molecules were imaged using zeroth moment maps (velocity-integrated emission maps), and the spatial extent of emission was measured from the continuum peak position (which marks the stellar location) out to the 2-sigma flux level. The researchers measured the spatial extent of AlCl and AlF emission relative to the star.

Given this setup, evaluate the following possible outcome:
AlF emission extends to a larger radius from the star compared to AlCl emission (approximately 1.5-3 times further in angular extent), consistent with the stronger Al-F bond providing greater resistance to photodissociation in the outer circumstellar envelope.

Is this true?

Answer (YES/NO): NO